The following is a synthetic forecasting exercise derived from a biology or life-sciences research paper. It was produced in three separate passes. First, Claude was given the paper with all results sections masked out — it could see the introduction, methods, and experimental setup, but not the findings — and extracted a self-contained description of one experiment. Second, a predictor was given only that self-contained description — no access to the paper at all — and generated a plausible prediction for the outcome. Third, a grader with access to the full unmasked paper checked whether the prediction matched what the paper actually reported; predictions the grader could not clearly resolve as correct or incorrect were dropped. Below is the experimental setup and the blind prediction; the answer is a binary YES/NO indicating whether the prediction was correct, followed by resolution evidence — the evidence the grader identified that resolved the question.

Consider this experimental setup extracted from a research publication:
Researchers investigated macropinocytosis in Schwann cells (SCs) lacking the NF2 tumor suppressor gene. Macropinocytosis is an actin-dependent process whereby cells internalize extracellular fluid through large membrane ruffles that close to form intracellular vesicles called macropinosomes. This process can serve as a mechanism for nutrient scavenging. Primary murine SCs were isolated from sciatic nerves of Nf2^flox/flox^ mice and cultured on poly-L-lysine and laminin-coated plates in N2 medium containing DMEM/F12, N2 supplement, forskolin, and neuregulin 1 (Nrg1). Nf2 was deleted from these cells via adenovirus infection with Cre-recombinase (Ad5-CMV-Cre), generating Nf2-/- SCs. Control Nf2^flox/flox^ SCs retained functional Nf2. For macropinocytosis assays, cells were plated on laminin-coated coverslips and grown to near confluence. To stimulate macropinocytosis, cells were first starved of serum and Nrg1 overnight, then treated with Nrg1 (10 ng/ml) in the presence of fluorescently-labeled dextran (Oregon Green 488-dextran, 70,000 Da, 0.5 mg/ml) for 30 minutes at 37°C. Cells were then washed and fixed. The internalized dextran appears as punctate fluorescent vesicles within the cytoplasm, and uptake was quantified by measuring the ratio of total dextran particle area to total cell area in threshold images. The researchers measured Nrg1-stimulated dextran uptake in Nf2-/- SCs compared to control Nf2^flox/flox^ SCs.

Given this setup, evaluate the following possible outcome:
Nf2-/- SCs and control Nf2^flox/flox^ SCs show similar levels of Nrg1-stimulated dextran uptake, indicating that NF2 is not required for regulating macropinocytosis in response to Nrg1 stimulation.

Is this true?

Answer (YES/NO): NO